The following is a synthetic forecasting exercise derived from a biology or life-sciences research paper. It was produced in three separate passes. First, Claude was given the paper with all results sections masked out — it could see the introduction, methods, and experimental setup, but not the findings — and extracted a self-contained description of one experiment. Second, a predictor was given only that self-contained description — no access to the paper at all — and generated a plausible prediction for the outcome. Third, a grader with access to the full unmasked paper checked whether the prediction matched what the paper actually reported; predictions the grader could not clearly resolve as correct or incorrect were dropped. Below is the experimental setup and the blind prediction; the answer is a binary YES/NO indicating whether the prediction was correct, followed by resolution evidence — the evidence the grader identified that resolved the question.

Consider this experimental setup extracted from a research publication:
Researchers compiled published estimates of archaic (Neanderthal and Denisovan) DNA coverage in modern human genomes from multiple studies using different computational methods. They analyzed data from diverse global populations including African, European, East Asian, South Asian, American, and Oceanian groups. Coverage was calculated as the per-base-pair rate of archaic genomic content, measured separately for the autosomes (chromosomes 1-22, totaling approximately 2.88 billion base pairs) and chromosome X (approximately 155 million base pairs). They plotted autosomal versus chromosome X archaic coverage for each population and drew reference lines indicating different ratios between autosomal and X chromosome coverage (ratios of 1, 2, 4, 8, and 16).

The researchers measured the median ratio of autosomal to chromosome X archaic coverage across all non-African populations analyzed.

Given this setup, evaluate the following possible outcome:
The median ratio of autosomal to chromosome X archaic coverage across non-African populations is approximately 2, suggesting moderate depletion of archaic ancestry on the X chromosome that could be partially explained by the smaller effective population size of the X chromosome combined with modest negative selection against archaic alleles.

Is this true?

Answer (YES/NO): NO